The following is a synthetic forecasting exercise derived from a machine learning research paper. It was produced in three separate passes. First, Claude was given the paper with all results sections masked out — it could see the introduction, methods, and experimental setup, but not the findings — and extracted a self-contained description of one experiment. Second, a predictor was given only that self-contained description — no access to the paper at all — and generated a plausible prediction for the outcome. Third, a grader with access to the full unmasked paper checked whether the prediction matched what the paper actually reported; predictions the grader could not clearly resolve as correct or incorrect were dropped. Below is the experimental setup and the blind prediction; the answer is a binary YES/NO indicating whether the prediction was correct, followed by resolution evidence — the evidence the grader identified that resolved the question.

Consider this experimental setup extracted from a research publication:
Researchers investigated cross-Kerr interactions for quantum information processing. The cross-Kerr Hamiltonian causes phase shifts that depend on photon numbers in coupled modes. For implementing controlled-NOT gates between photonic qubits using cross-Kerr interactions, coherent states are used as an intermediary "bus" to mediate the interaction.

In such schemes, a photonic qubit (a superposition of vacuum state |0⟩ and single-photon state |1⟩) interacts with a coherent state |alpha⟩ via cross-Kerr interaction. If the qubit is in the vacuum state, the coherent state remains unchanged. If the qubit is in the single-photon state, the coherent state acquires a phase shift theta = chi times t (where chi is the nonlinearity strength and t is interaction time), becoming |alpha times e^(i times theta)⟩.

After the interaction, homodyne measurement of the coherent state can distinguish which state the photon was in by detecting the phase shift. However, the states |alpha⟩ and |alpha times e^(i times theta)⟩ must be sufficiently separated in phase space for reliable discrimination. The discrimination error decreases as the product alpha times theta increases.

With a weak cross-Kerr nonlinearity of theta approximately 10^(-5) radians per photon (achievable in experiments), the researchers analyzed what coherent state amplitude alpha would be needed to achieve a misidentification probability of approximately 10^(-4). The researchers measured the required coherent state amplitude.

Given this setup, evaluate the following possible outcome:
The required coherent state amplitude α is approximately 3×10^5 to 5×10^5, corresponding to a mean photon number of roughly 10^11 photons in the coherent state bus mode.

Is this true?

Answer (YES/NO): YES